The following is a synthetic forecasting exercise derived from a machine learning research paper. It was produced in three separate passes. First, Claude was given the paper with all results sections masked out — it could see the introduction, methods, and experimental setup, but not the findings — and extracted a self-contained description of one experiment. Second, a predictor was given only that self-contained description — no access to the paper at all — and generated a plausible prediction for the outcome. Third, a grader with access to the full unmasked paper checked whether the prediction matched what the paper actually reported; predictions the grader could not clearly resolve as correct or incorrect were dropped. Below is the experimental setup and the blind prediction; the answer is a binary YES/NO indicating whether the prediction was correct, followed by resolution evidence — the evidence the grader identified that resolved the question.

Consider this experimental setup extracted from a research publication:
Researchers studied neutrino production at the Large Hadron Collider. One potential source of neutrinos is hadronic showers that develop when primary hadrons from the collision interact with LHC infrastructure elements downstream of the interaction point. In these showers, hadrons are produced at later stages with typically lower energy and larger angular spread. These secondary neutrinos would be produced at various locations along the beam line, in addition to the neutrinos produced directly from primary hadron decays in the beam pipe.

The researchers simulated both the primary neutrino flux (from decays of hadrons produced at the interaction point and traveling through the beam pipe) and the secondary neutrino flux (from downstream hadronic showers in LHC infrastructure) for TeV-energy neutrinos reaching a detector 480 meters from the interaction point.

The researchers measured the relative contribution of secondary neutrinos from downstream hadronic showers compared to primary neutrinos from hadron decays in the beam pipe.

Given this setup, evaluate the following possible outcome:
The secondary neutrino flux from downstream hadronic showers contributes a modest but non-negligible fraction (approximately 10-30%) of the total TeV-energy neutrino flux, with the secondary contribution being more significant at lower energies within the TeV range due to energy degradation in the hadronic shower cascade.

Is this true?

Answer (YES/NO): NO